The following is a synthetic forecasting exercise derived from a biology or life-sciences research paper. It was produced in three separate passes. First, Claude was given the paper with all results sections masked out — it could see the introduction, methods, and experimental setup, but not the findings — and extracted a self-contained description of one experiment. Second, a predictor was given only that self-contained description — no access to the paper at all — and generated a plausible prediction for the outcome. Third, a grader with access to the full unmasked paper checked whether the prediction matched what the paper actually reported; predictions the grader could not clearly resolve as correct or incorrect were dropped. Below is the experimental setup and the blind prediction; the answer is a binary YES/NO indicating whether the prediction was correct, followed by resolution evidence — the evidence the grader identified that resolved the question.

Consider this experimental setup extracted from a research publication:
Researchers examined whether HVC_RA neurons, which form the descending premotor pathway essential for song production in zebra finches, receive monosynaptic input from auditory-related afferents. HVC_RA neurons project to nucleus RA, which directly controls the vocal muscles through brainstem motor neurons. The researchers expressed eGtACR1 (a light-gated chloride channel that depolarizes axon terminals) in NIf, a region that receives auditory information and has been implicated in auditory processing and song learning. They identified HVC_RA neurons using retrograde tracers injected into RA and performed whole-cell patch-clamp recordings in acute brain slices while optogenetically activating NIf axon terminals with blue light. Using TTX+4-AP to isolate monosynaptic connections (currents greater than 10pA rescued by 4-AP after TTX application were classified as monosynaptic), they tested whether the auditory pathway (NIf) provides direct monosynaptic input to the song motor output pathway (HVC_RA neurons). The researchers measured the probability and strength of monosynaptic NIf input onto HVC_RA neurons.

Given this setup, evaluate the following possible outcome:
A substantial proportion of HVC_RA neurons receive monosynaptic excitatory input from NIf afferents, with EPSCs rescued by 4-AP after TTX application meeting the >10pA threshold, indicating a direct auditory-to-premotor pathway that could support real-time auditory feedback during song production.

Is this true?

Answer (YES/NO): YES